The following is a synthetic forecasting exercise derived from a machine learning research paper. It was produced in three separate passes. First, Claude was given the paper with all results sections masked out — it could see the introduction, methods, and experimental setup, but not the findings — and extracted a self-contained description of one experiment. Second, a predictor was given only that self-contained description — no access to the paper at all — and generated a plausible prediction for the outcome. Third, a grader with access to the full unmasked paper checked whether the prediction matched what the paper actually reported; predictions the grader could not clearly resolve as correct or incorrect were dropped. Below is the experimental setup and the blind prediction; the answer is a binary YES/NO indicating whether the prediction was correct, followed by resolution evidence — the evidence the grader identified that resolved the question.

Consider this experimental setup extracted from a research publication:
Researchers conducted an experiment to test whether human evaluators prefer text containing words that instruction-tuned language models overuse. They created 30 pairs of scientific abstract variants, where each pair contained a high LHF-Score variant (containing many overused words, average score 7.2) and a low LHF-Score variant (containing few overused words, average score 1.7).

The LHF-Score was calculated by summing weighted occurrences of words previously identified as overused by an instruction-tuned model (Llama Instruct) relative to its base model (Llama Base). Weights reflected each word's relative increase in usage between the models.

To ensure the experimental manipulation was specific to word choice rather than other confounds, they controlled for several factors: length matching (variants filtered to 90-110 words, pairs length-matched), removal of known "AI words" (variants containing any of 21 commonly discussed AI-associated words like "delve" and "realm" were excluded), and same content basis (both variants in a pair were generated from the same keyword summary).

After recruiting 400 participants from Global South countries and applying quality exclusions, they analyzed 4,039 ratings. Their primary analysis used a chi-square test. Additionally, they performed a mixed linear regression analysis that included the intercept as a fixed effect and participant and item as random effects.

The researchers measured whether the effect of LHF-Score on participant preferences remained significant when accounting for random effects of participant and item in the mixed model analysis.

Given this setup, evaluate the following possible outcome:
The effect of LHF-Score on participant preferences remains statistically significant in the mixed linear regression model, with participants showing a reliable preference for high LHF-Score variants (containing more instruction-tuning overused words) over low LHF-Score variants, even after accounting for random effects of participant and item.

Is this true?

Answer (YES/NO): YES